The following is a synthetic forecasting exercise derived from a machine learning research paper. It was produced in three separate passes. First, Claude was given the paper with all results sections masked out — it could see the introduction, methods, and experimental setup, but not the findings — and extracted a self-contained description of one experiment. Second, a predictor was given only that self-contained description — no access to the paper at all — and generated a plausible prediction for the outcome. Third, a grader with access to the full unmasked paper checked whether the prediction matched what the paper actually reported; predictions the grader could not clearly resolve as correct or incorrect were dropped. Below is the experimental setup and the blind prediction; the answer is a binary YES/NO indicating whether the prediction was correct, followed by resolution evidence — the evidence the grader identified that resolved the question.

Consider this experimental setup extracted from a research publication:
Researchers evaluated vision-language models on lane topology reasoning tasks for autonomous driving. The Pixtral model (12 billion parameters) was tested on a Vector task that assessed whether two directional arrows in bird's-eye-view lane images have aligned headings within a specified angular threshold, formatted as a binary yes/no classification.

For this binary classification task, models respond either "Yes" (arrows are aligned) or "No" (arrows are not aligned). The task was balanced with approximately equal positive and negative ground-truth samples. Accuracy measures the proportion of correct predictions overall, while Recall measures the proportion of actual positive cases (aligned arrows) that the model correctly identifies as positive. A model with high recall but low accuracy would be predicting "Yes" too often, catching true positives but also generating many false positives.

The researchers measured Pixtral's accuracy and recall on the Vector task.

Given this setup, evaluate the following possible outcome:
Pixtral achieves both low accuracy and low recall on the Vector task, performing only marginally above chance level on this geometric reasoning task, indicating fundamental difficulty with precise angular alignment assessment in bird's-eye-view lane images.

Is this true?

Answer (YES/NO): NO